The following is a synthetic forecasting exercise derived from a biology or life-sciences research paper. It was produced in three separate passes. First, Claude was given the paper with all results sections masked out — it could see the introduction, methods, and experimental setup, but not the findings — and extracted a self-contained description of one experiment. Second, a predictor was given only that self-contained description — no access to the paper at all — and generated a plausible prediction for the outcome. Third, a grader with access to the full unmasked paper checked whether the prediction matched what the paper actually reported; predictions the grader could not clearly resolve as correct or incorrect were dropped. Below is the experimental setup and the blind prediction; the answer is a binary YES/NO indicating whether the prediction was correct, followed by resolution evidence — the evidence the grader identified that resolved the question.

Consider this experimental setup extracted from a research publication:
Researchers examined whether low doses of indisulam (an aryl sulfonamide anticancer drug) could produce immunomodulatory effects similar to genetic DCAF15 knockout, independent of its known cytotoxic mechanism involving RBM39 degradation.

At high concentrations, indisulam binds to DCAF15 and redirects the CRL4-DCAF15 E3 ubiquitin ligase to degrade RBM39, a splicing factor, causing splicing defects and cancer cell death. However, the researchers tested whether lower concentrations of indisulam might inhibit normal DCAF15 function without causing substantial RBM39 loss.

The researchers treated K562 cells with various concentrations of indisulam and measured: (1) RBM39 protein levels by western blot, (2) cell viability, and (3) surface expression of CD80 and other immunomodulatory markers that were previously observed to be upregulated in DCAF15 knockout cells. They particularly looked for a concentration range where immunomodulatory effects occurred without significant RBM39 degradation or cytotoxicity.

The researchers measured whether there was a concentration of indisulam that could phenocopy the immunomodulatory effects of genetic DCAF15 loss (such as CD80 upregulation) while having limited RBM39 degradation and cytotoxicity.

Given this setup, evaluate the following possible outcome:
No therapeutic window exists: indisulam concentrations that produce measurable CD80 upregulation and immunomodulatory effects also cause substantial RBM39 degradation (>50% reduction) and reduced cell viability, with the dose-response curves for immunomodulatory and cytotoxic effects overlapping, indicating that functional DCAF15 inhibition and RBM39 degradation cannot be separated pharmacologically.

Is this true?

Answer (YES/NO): NO